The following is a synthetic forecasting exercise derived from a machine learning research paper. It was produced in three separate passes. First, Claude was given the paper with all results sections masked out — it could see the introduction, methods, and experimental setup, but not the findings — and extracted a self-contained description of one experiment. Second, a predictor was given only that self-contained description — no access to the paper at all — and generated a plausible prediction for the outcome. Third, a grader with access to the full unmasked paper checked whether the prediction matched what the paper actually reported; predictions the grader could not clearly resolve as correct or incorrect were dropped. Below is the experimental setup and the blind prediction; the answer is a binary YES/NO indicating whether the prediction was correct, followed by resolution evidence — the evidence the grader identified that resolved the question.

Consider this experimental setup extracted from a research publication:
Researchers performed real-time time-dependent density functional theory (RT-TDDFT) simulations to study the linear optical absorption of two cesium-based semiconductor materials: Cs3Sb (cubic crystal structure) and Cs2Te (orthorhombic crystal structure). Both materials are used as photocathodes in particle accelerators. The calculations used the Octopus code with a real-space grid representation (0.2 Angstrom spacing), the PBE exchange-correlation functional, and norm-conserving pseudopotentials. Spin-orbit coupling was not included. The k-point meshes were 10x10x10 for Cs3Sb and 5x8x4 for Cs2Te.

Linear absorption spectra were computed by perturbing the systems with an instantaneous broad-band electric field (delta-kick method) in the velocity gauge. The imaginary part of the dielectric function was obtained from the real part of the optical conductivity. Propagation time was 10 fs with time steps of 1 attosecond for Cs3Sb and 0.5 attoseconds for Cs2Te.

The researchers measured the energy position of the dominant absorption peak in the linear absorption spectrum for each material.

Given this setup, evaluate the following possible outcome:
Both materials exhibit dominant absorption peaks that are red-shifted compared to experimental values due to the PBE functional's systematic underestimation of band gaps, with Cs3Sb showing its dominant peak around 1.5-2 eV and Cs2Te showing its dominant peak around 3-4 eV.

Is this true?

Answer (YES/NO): NO